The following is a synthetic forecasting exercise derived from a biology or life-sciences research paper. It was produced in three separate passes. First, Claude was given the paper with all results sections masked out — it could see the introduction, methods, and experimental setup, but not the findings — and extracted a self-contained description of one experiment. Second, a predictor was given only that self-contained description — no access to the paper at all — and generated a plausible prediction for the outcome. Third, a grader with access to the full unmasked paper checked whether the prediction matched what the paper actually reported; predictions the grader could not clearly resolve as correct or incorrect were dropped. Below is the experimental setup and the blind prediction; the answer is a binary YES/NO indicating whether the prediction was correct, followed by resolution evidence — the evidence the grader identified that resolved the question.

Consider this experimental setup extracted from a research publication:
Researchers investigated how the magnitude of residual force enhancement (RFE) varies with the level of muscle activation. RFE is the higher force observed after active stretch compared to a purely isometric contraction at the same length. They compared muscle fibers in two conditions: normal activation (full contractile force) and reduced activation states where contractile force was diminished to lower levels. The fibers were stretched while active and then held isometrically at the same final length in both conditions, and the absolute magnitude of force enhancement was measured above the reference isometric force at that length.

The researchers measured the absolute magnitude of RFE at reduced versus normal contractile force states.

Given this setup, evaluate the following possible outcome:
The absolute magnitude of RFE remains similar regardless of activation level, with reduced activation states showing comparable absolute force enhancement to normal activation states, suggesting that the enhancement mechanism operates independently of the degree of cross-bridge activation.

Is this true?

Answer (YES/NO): YES